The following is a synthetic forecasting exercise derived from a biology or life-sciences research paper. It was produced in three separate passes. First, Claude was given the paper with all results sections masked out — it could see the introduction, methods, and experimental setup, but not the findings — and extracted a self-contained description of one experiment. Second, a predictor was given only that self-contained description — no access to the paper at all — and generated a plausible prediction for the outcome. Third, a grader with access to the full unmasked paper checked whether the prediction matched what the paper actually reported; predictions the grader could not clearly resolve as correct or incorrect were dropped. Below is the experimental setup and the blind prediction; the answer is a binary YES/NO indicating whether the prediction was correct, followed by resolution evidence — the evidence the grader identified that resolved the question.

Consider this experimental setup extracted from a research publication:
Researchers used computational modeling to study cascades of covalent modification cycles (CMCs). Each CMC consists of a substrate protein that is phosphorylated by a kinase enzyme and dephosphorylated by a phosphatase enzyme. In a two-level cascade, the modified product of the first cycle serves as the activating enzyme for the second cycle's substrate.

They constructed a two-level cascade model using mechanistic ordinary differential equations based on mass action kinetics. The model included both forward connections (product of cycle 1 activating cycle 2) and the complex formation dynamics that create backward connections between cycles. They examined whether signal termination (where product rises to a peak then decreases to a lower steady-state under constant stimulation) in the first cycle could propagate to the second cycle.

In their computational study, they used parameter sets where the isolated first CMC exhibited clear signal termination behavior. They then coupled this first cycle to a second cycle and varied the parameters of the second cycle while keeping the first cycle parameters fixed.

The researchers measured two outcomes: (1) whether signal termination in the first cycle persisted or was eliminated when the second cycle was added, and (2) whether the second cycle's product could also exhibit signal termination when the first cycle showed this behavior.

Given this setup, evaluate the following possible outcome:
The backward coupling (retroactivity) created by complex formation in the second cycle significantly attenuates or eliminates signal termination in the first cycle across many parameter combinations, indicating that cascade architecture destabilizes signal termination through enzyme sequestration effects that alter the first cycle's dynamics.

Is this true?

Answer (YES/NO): NO